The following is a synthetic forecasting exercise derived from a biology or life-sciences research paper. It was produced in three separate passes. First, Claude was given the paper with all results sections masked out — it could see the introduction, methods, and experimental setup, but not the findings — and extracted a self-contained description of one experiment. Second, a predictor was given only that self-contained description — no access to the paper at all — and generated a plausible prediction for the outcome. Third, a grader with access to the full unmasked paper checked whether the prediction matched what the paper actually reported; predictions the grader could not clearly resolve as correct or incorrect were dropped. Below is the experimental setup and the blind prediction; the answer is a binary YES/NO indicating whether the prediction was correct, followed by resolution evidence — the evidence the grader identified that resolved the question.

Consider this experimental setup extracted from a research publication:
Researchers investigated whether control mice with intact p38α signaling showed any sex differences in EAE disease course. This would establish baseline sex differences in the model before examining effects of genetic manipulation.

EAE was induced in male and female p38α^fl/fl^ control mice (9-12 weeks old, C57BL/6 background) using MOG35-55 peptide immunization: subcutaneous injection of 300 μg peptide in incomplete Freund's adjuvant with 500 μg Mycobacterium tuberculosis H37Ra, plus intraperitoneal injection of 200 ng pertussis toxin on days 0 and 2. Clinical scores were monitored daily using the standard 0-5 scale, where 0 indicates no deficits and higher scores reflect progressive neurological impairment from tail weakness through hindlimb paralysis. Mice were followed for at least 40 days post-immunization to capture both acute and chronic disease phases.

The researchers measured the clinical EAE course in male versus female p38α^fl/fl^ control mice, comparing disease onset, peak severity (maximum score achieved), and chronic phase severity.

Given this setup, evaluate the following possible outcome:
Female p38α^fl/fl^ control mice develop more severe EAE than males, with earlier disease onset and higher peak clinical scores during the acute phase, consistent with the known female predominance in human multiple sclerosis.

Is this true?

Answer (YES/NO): NO